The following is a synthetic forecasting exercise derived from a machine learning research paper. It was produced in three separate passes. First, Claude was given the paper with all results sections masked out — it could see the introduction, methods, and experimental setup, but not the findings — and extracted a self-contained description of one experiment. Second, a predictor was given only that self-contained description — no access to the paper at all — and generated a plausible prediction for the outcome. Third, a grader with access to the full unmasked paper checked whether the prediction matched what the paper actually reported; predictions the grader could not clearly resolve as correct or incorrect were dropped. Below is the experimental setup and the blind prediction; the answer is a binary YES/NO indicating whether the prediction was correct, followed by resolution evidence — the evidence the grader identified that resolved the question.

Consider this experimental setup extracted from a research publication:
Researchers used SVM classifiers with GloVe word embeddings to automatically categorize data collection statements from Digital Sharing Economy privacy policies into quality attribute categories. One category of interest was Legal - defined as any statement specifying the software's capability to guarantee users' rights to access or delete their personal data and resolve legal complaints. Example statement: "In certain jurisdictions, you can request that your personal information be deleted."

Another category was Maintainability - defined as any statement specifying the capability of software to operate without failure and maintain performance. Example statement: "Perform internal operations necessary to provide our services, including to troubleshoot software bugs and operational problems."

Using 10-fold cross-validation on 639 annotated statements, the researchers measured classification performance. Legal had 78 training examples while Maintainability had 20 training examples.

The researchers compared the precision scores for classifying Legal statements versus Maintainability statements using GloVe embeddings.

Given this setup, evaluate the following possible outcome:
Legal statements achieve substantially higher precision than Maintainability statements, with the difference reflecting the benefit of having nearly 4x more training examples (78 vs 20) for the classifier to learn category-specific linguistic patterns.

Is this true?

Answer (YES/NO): NO